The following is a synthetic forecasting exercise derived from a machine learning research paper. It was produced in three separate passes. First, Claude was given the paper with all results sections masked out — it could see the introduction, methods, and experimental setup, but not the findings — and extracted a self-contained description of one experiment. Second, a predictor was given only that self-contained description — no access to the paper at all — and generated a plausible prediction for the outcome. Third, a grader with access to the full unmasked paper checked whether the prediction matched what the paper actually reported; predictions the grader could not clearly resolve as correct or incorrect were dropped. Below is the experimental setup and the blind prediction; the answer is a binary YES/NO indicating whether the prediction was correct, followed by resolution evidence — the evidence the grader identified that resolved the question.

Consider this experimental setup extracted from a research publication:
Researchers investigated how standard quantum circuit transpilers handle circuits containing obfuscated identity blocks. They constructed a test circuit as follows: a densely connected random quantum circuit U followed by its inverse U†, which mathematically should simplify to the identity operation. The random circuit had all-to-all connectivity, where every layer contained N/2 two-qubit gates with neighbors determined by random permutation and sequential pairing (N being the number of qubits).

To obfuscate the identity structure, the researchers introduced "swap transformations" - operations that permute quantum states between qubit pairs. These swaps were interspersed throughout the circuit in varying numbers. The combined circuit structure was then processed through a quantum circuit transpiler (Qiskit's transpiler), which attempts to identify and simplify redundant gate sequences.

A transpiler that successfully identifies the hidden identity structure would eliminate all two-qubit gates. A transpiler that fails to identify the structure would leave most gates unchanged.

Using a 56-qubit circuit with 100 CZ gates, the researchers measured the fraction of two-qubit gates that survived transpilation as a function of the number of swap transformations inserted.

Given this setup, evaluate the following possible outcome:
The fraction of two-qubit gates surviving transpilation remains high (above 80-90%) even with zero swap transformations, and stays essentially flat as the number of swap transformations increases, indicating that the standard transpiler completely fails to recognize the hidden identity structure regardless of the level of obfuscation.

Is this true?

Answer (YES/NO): NO